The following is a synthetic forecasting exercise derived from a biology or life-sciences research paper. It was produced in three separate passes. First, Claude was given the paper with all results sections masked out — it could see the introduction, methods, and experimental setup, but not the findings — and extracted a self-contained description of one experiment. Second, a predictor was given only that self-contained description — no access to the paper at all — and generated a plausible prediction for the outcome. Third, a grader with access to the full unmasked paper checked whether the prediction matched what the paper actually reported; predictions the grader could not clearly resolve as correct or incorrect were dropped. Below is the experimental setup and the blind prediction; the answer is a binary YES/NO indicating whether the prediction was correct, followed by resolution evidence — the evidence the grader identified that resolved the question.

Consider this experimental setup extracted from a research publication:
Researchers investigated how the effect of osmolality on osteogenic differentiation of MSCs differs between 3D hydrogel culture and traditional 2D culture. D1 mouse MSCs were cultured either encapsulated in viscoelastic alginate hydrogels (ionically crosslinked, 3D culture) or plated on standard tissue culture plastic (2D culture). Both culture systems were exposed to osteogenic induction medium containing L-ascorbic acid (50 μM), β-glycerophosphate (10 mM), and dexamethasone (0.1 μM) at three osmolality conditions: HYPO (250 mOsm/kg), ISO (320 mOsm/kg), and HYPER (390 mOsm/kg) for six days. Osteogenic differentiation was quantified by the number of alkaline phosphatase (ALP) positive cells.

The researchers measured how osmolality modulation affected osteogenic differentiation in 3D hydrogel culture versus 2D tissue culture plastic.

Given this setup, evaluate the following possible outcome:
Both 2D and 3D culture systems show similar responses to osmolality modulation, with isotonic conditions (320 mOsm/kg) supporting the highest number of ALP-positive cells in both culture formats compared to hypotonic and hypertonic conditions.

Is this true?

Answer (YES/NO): NO